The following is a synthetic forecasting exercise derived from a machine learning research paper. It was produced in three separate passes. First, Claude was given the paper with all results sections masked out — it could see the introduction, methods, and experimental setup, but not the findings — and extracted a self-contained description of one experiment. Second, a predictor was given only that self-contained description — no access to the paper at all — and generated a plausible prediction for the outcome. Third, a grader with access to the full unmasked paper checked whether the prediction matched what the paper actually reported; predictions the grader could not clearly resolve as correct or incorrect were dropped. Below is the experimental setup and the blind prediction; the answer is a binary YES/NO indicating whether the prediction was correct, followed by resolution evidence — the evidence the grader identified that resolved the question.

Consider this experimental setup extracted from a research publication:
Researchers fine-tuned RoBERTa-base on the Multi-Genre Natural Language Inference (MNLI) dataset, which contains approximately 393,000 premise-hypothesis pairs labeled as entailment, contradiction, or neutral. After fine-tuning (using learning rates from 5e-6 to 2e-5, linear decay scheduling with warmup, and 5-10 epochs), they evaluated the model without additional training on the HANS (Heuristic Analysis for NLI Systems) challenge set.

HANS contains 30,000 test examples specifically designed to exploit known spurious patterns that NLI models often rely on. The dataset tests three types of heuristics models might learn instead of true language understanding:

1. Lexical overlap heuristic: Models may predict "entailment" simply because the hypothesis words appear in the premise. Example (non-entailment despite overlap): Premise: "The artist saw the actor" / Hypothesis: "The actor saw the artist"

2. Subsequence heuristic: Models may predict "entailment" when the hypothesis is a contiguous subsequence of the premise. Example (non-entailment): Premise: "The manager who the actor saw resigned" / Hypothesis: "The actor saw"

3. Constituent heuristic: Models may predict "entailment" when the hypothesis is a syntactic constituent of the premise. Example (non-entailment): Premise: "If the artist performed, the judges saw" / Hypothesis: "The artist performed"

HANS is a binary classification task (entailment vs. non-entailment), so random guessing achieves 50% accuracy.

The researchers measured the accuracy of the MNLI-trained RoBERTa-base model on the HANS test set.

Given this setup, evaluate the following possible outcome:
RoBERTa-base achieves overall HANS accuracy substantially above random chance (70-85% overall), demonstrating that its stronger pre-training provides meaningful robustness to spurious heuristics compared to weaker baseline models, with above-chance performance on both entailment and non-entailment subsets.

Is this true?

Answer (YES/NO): NO